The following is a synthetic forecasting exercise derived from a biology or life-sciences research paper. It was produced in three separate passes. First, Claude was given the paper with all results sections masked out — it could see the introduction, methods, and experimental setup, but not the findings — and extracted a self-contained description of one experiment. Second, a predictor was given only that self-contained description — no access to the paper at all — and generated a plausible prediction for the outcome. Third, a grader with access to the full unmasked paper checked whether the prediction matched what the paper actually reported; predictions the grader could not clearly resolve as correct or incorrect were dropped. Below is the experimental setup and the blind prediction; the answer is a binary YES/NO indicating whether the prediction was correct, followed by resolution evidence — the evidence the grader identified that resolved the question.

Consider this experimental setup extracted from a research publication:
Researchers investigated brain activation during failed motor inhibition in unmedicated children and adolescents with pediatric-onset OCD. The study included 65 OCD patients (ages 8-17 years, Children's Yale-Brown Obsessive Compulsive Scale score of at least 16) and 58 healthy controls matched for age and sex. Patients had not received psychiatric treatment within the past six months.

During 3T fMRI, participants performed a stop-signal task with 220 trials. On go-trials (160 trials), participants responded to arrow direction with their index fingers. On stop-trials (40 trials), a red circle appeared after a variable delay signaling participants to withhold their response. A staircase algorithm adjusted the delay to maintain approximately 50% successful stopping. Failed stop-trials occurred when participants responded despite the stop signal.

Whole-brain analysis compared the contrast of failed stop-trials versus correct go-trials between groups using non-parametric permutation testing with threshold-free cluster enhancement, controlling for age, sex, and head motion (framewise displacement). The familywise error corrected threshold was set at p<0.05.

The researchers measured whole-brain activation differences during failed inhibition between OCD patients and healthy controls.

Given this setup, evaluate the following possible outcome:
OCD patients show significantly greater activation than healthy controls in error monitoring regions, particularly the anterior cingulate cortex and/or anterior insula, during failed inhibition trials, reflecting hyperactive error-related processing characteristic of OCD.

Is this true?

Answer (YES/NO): NO